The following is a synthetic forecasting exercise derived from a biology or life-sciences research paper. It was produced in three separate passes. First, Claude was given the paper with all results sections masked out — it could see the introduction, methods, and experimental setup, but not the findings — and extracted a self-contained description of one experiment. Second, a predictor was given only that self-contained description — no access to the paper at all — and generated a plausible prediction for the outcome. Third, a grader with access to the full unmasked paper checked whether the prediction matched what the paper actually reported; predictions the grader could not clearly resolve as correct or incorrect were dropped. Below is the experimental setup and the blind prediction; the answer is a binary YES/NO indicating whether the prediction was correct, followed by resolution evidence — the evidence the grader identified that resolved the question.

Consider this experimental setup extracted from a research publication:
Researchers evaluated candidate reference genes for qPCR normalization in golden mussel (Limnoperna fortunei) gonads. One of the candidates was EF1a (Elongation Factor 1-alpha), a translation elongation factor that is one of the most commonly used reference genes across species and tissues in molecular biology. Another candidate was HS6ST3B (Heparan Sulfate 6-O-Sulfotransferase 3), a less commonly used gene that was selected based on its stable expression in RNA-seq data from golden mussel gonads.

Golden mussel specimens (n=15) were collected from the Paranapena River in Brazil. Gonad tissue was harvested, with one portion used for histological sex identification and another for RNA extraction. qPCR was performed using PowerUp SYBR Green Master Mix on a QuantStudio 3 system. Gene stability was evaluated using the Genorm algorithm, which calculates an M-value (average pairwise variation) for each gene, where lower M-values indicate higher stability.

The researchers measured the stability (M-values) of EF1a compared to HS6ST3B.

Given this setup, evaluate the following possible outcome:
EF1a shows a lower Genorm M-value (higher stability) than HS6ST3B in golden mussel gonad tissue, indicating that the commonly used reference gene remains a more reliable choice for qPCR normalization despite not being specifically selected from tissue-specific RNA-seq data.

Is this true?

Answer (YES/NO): YES